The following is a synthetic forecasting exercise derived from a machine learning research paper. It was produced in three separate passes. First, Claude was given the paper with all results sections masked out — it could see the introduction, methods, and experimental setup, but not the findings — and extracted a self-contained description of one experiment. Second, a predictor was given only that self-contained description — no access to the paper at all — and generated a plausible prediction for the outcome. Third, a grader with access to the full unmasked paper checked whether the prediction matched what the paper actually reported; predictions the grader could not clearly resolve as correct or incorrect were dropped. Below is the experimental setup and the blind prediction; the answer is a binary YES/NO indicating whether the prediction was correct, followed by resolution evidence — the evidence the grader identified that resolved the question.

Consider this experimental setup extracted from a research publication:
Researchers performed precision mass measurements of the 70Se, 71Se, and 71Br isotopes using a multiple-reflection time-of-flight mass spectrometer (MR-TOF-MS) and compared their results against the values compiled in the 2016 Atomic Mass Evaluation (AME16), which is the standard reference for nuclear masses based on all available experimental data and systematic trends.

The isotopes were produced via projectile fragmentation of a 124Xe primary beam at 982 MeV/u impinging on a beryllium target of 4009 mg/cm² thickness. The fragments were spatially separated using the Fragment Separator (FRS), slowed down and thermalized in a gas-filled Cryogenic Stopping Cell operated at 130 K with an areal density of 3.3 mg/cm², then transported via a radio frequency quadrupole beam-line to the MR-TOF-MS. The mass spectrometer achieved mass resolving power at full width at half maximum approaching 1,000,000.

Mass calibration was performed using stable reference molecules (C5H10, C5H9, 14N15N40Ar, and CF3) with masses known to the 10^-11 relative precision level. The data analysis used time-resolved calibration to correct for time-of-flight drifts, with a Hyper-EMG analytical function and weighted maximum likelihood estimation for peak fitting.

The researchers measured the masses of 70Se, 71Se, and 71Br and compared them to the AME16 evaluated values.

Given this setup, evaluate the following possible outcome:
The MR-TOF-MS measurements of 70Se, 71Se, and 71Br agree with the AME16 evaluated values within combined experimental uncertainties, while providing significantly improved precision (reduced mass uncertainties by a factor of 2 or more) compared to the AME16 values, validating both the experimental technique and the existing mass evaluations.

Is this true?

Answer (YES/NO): NO